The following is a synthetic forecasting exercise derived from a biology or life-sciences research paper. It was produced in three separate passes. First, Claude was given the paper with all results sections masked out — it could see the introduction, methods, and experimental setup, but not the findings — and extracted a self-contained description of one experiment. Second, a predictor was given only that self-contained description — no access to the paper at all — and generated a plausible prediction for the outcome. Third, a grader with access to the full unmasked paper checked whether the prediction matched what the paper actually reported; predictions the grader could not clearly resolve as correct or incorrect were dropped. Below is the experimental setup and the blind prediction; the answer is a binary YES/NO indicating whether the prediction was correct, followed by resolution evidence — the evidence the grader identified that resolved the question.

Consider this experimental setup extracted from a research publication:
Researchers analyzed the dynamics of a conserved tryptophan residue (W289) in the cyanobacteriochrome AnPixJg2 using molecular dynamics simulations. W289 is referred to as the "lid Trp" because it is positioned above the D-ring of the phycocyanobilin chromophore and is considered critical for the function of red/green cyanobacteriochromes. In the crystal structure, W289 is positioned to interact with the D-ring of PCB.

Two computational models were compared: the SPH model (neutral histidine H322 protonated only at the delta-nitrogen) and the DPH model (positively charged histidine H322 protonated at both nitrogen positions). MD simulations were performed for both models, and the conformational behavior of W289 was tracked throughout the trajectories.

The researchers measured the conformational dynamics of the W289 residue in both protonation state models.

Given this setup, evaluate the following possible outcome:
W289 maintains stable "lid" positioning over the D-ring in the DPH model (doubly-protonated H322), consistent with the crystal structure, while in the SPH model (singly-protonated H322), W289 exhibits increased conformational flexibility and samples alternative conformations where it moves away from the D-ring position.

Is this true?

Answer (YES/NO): NO